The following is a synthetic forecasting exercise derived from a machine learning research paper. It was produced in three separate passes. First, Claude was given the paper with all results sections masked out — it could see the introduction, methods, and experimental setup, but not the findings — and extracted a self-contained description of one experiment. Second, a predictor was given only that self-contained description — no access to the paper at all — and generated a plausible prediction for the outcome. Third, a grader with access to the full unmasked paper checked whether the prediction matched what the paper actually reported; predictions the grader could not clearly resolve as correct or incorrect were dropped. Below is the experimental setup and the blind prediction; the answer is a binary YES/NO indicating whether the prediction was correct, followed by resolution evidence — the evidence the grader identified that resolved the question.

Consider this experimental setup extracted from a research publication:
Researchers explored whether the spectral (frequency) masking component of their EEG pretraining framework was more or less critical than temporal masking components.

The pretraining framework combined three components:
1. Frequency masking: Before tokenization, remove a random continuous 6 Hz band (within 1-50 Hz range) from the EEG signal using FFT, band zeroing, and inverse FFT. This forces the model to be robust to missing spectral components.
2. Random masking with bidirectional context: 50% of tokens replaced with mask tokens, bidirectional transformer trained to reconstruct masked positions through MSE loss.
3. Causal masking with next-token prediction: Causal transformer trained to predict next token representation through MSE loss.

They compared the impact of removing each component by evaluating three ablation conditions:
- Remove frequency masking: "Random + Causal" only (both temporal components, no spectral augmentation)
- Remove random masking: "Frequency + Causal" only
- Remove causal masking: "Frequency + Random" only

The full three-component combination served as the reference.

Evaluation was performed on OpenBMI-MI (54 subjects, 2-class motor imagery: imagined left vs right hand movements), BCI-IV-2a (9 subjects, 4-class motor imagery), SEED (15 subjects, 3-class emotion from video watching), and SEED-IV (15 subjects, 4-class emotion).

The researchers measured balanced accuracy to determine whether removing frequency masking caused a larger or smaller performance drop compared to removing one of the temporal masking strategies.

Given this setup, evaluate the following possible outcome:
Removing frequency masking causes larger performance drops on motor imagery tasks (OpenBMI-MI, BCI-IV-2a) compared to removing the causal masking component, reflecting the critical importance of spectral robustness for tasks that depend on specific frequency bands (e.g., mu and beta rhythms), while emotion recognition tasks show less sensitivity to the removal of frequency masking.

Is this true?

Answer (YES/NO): NO